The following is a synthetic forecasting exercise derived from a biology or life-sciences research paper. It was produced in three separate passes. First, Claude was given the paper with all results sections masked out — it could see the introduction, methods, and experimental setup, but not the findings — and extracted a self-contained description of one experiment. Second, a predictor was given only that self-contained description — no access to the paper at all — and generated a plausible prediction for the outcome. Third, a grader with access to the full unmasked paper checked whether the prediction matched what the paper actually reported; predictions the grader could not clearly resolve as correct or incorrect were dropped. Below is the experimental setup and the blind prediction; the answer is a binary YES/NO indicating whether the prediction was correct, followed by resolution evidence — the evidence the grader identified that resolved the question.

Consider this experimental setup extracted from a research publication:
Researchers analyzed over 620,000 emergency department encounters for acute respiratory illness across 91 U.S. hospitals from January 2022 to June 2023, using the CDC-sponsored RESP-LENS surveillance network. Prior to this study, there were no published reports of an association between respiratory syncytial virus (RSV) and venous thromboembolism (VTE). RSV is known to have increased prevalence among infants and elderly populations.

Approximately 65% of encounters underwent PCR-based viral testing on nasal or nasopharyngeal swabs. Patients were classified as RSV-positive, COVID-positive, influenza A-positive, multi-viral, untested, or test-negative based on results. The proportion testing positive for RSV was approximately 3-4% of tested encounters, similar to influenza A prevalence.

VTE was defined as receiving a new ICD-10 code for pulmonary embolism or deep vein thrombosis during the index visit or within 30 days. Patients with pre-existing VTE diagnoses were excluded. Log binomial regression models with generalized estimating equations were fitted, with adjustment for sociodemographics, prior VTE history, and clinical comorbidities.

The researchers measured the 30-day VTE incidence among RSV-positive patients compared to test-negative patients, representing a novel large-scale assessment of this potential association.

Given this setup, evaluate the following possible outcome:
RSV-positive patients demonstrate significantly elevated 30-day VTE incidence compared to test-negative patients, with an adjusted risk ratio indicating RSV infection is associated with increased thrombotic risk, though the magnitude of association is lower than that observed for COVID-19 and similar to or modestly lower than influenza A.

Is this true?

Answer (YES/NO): NO